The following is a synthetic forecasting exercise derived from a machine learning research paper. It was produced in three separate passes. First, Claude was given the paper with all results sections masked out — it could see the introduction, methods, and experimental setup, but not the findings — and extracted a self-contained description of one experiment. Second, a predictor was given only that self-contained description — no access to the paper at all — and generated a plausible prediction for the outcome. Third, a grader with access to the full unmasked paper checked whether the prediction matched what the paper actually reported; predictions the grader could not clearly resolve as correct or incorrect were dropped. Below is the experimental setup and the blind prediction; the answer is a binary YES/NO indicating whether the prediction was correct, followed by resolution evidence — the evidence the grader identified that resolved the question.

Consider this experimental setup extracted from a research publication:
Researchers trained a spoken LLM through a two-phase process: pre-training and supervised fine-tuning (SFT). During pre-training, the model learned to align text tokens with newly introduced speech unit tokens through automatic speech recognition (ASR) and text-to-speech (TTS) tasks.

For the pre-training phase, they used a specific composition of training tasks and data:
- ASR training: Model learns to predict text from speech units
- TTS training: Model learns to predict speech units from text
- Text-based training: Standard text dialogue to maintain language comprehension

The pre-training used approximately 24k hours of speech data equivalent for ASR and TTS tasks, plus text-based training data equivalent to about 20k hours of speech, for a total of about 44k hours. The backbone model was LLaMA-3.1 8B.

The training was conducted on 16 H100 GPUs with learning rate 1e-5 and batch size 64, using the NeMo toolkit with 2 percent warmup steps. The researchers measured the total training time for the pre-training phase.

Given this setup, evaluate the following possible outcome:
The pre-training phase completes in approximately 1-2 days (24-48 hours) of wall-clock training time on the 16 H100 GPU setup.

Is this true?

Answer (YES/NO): NO